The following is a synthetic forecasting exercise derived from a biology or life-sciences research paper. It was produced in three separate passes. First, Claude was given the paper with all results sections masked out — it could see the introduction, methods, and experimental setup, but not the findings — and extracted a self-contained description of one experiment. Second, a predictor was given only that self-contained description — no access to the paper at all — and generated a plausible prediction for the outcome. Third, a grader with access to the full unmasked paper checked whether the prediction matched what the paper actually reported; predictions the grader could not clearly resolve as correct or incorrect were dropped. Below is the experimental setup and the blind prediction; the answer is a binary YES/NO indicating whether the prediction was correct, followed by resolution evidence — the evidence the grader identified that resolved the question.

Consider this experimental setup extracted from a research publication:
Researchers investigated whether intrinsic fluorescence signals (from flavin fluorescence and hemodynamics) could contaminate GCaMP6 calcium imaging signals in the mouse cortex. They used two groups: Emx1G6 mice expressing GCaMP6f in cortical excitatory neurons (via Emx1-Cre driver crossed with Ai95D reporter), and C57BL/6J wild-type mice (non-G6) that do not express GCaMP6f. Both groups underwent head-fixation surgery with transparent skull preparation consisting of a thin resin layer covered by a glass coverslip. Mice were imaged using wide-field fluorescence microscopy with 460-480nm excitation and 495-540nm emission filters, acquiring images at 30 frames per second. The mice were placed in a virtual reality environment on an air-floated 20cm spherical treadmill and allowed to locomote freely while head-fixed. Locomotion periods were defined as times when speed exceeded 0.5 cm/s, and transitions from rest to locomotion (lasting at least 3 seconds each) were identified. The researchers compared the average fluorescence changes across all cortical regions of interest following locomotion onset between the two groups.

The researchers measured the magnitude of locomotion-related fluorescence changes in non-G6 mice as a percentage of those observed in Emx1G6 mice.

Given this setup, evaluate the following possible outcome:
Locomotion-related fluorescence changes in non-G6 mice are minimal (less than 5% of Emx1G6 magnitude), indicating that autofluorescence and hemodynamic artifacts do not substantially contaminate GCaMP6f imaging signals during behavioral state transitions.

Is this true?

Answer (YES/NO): NO